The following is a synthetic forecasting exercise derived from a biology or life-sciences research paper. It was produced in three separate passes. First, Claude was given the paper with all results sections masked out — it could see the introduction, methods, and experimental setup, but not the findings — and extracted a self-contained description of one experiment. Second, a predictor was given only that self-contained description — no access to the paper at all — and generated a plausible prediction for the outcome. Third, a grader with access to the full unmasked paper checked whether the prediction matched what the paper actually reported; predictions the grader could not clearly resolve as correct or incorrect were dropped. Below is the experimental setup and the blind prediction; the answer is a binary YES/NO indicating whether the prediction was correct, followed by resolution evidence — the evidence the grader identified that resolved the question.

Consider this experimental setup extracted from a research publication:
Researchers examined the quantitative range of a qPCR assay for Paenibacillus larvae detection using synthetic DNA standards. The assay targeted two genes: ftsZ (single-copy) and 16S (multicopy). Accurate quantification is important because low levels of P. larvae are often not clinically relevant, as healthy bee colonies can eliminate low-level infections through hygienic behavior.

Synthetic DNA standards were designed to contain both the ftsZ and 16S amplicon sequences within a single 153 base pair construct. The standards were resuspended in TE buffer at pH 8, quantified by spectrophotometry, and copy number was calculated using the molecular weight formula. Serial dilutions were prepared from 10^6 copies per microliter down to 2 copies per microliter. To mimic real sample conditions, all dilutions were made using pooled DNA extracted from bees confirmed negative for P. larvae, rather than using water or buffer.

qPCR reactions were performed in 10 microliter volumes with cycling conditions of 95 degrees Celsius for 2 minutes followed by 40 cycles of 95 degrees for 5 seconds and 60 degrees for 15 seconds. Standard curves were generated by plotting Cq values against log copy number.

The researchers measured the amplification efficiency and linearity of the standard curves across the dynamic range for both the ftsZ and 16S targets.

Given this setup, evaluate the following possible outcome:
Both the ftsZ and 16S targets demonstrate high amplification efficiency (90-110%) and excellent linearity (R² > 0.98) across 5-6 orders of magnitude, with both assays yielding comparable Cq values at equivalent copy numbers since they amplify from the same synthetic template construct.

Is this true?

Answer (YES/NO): NO